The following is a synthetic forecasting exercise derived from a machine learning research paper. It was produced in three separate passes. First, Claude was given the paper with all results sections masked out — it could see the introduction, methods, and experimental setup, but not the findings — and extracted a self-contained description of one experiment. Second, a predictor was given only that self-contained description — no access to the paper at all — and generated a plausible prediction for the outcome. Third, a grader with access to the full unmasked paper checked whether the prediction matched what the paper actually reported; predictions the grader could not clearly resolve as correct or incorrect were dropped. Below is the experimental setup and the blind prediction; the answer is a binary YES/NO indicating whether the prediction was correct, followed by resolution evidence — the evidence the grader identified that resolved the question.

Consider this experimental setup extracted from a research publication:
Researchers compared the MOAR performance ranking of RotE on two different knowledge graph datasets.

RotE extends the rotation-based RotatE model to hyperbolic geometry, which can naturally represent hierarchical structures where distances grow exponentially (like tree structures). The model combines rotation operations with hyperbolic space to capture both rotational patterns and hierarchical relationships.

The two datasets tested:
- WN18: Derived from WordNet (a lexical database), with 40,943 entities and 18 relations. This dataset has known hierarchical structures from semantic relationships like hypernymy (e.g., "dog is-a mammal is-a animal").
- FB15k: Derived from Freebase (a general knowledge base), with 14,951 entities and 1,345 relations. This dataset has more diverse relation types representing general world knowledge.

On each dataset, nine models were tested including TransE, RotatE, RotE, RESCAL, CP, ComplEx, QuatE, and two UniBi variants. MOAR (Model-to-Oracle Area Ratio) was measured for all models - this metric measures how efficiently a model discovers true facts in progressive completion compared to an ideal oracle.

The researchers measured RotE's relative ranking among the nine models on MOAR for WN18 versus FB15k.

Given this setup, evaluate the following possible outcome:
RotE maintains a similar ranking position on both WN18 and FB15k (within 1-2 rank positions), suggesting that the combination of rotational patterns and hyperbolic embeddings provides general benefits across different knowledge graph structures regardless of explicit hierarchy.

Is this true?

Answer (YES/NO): NO